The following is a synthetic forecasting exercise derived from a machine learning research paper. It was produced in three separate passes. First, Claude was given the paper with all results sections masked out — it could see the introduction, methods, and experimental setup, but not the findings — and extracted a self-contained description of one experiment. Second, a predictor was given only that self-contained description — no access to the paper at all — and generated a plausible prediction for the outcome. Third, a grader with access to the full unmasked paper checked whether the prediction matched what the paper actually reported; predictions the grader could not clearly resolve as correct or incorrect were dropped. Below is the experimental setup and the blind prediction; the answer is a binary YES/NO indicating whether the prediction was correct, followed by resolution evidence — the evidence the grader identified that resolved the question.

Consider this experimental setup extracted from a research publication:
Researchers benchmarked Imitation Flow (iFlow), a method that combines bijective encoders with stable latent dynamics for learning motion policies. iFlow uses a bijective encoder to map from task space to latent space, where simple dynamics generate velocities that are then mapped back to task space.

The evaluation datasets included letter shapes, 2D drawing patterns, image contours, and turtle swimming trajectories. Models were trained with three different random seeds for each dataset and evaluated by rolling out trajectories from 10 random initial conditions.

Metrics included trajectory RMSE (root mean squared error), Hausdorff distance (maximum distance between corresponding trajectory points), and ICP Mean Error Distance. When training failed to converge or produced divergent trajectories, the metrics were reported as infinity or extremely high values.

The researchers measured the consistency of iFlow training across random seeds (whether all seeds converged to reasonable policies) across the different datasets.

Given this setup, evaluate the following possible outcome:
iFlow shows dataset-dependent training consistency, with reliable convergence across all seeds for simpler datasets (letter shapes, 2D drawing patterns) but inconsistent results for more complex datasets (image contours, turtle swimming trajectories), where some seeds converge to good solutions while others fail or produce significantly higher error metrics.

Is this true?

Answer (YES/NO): NO